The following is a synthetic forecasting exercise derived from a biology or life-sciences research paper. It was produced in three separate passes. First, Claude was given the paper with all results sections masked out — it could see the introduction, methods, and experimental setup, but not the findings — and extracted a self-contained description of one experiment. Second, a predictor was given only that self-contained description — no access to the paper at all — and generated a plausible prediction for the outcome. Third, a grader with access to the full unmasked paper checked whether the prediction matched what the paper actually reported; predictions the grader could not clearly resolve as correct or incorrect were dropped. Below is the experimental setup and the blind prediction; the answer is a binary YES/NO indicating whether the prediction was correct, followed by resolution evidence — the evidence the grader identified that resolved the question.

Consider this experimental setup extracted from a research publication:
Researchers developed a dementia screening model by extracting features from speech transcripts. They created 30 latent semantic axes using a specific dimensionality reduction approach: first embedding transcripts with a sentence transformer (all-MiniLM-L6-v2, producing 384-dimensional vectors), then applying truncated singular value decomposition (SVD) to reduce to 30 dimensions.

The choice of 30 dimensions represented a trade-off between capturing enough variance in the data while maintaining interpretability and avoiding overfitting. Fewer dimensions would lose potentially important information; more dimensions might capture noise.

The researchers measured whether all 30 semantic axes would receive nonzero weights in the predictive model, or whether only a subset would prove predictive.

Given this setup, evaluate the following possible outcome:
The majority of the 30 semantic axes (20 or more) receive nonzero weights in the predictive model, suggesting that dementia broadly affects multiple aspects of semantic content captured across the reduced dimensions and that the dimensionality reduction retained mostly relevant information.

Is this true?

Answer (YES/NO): NO